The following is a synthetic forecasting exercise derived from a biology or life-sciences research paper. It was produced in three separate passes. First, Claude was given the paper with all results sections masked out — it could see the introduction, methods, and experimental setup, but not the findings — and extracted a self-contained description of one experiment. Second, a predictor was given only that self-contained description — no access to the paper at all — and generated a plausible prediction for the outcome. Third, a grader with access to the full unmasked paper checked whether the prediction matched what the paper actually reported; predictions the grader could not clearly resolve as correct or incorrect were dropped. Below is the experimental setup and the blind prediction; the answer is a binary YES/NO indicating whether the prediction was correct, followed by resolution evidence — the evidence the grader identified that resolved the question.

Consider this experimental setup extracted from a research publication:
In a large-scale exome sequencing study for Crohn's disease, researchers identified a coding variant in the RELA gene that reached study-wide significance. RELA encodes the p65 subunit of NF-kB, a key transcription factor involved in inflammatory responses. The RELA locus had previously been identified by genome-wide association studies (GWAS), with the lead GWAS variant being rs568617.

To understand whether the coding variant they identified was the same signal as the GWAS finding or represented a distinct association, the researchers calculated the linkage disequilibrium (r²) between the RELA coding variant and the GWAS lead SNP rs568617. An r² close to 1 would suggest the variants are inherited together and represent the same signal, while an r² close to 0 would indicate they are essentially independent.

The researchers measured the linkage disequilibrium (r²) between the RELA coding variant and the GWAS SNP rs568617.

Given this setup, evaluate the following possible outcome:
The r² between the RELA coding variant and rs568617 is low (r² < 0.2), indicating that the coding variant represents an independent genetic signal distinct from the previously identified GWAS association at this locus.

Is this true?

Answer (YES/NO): YES